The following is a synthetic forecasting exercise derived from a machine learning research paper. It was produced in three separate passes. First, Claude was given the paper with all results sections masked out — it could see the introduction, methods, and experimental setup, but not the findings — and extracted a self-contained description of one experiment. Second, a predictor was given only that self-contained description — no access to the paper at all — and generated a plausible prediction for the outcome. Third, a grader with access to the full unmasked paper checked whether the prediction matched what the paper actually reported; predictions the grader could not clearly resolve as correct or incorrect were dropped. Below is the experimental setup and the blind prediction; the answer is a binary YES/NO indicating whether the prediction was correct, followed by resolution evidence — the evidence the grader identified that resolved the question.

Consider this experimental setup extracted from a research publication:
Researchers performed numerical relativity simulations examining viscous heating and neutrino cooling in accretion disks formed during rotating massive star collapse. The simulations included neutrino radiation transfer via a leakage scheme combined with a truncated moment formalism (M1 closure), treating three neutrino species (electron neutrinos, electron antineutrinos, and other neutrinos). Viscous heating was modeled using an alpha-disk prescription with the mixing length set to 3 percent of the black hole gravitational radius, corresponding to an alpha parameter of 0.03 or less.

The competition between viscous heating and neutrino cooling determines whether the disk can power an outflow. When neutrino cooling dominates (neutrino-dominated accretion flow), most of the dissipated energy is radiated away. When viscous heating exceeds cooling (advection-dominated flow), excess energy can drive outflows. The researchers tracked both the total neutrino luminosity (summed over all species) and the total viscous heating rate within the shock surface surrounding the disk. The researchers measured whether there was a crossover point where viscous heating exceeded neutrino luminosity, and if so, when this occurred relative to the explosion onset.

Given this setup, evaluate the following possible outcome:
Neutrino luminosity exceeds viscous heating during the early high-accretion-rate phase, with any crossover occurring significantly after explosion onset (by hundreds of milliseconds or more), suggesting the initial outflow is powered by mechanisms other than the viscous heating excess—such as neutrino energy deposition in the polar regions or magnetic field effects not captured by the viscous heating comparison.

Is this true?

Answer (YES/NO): NO